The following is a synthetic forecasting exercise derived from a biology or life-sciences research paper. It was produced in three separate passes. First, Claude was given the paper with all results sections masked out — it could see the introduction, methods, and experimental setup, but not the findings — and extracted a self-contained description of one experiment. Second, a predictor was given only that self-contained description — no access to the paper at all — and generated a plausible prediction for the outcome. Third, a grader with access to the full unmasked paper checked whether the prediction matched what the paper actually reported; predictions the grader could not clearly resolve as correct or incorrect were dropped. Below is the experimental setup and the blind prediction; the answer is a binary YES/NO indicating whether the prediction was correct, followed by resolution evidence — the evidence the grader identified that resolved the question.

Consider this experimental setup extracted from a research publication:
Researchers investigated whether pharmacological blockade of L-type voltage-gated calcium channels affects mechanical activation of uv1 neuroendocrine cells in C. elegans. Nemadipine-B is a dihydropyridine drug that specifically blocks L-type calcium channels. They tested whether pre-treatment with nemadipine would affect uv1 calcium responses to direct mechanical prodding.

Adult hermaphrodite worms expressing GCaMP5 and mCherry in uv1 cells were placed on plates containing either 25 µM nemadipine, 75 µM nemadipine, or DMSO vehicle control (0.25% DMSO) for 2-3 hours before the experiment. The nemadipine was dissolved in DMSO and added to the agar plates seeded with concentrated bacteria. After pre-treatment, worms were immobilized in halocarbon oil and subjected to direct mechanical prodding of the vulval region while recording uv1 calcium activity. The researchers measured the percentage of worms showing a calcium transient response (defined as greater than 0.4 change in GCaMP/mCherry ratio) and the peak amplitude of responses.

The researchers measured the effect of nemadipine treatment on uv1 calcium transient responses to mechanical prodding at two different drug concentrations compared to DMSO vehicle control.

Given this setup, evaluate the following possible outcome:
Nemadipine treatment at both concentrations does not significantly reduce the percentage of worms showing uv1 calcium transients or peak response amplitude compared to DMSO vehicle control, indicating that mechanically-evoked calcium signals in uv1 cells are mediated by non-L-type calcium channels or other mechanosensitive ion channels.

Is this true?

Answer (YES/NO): NO